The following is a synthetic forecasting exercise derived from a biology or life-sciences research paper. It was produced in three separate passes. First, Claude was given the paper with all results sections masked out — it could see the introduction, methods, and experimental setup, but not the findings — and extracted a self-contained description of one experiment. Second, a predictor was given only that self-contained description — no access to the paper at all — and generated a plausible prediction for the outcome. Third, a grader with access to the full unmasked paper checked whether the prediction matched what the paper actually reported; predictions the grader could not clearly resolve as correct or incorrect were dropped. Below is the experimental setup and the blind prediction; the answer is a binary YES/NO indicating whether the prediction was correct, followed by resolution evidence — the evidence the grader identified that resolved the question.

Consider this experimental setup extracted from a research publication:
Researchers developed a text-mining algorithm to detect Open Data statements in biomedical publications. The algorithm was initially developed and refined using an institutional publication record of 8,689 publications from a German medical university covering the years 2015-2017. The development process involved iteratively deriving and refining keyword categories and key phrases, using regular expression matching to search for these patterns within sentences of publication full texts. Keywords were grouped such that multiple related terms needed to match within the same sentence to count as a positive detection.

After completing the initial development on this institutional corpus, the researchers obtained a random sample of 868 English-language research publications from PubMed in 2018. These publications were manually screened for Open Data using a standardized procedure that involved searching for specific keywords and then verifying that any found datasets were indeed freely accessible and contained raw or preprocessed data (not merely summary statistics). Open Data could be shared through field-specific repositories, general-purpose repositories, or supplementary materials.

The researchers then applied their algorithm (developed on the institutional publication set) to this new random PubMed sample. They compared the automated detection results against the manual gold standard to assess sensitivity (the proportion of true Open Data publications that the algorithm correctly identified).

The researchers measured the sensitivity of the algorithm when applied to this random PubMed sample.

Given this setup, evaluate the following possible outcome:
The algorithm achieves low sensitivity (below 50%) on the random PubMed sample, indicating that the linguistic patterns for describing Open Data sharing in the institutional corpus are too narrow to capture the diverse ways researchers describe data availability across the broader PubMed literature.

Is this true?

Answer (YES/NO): YES